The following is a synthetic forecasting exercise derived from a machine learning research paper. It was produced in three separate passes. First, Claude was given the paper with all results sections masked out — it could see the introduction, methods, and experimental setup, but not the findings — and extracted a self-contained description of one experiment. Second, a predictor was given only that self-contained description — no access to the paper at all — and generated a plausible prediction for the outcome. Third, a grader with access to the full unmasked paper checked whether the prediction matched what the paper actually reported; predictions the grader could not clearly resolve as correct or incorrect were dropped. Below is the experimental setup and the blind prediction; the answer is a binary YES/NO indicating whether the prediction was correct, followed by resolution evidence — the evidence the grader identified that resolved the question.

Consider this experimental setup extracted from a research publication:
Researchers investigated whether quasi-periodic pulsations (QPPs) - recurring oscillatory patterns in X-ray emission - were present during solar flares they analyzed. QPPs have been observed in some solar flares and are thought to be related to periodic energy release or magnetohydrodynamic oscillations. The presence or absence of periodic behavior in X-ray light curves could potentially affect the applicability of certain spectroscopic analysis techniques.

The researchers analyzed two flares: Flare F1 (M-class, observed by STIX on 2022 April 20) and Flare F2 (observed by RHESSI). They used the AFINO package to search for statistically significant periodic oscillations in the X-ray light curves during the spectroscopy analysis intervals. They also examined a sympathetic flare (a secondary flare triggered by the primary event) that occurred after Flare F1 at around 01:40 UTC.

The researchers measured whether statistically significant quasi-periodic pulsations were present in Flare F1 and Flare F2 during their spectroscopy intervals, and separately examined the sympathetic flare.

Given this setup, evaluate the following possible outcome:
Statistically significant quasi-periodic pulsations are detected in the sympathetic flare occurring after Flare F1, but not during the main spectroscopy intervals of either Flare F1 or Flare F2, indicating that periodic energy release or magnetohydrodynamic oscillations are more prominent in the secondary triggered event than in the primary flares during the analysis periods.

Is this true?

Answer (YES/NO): YES